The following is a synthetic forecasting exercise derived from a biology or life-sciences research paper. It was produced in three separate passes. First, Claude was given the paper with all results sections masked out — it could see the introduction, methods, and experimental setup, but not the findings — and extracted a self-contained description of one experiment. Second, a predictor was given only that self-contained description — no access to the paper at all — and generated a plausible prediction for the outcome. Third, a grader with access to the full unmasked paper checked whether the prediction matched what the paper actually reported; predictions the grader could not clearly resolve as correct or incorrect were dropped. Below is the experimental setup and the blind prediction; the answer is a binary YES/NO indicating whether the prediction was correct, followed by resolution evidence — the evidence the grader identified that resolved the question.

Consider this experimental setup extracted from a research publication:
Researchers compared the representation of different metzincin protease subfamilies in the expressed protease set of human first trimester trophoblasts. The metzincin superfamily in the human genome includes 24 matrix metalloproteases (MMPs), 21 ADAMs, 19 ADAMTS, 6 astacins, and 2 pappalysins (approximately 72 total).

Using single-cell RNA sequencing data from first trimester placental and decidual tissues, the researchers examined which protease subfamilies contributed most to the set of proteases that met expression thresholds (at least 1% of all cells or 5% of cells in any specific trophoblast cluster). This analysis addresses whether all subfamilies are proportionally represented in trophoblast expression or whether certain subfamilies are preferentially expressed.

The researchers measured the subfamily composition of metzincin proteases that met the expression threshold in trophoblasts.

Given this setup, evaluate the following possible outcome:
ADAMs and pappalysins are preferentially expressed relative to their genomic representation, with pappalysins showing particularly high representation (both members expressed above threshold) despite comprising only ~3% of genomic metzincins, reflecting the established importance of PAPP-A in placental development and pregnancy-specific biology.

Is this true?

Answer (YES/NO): YES